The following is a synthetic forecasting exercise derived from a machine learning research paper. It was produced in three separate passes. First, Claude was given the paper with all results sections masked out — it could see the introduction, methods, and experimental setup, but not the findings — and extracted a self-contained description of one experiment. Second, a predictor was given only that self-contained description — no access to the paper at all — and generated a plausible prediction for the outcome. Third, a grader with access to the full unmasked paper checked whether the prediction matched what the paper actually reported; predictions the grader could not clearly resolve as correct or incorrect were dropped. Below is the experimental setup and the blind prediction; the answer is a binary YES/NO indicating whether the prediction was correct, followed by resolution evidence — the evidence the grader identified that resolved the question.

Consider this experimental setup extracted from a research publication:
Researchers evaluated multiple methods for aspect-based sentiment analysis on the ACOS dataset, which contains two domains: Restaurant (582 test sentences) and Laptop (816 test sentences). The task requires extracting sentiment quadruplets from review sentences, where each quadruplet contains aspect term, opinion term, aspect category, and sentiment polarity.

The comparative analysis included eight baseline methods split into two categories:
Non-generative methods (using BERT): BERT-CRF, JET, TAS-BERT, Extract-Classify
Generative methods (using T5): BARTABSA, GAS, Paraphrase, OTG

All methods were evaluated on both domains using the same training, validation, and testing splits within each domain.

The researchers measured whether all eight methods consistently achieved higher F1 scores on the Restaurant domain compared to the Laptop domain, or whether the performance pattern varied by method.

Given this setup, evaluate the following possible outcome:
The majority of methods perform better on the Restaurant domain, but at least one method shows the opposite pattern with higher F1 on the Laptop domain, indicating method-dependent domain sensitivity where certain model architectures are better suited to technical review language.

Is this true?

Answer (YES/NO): NO